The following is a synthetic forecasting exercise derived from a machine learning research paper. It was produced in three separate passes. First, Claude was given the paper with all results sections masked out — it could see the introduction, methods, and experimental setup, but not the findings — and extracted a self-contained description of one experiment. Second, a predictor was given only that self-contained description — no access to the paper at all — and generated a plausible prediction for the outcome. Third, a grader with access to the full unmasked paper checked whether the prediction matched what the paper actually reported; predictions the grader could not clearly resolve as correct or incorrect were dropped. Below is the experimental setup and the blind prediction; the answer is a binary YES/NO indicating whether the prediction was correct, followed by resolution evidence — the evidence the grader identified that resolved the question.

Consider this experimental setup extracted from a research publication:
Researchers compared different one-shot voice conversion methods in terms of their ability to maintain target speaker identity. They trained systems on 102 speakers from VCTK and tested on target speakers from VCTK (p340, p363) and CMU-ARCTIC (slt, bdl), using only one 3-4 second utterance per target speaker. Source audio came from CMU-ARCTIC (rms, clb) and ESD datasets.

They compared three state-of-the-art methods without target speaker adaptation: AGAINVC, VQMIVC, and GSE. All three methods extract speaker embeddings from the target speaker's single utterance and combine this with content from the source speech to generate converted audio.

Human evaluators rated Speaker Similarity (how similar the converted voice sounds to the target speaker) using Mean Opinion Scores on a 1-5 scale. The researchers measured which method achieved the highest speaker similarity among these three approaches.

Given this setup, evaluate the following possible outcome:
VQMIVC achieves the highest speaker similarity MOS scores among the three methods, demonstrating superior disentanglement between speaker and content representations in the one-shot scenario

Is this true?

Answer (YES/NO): NO